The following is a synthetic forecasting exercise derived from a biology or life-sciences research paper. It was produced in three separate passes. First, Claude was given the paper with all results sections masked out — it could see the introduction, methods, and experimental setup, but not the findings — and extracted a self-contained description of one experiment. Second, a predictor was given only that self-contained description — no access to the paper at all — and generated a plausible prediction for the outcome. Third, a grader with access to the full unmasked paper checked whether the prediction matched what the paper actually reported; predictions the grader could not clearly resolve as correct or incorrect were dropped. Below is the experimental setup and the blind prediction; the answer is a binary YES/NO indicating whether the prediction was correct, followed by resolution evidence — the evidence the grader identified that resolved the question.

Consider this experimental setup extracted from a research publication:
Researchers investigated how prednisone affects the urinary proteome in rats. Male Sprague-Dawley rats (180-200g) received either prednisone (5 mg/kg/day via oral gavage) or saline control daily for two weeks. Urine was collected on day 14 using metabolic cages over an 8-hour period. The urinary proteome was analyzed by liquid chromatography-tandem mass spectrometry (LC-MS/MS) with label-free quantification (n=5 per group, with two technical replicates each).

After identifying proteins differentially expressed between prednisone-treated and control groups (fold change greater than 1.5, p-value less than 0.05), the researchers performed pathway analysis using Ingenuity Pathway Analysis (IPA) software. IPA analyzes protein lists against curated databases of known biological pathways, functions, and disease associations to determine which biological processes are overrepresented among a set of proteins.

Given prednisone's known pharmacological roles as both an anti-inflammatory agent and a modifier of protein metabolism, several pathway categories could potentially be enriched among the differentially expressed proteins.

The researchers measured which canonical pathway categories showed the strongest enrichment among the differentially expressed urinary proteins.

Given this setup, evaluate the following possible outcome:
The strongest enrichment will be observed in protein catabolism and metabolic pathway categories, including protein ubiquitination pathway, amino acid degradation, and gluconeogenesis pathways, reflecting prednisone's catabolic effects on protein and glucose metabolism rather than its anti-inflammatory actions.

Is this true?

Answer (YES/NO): NO